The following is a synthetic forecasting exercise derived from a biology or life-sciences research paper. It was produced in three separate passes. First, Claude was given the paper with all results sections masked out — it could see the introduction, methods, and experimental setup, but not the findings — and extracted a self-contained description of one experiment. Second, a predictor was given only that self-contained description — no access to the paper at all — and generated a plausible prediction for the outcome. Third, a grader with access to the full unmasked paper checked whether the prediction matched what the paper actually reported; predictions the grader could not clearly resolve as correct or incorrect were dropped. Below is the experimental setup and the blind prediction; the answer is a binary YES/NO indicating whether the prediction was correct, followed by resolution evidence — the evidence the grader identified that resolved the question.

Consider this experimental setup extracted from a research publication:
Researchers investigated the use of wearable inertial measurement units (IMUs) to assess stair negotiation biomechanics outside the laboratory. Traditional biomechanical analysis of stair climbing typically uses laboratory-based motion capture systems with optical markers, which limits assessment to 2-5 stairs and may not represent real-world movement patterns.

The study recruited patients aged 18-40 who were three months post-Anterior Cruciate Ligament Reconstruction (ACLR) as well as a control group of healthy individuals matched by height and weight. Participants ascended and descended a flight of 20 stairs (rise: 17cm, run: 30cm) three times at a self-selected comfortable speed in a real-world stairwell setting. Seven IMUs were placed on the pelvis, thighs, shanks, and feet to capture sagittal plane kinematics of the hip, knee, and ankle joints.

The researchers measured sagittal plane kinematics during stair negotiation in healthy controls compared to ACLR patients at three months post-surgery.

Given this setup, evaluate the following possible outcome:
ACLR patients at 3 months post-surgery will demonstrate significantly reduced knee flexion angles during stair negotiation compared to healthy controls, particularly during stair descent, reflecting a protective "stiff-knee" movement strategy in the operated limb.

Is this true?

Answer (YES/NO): NO